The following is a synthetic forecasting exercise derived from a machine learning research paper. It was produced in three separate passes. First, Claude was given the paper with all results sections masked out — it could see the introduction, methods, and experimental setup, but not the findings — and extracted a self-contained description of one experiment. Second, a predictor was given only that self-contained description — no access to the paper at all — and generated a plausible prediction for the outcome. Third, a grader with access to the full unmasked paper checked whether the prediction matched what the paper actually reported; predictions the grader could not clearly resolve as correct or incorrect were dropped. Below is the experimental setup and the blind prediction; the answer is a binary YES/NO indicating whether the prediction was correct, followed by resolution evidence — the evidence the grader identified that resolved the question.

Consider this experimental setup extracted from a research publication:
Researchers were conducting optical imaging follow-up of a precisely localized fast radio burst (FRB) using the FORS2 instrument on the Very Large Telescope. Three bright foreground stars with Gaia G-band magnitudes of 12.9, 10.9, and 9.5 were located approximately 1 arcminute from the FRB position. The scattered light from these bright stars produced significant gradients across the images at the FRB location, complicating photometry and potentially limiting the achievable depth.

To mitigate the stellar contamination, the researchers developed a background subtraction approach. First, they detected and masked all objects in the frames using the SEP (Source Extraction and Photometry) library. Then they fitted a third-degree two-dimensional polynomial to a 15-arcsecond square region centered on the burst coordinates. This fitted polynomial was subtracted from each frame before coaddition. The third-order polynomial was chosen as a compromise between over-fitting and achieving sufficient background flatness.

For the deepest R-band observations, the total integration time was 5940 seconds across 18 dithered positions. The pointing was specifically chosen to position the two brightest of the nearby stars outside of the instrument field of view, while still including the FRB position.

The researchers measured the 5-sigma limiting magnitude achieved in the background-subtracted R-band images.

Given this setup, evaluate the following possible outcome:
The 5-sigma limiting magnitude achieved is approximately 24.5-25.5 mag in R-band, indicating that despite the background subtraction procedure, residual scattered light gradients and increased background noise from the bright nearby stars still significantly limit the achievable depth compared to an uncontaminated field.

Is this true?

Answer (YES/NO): NO